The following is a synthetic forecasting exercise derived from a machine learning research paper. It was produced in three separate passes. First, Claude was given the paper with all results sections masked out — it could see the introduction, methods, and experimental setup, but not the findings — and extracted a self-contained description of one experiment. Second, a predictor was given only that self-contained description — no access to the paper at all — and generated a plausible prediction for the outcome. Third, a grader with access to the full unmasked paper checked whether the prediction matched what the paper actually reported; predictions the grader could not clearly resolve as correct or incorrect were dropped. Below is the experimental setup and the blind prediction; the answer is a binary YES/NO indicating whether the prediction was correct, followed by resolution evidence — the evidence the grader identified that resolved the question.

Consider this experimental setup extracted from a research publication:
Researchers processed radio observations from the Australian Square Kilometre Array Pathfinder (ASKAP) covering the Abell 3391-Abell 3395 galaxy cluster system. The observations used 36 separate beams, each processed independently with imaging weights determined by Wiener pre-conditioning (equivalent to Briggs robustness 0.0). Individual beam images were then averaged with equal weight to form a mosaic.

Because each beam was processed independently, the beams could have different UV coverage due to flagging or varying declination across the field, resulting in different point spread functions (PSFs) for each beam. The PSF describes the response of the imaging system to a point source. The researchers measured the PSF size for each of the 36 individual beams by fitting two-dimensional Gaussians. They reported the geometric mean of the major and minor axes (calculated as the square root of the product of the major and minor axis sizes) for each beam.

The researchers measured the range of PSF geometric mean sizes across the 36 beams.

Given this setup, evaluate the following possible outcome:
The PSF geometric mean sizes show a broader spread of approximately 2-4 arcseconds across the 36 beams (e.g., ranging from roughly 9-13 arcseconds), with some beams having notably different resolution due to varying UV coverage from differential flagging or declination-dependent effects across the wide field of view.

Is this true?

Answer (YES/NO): NO